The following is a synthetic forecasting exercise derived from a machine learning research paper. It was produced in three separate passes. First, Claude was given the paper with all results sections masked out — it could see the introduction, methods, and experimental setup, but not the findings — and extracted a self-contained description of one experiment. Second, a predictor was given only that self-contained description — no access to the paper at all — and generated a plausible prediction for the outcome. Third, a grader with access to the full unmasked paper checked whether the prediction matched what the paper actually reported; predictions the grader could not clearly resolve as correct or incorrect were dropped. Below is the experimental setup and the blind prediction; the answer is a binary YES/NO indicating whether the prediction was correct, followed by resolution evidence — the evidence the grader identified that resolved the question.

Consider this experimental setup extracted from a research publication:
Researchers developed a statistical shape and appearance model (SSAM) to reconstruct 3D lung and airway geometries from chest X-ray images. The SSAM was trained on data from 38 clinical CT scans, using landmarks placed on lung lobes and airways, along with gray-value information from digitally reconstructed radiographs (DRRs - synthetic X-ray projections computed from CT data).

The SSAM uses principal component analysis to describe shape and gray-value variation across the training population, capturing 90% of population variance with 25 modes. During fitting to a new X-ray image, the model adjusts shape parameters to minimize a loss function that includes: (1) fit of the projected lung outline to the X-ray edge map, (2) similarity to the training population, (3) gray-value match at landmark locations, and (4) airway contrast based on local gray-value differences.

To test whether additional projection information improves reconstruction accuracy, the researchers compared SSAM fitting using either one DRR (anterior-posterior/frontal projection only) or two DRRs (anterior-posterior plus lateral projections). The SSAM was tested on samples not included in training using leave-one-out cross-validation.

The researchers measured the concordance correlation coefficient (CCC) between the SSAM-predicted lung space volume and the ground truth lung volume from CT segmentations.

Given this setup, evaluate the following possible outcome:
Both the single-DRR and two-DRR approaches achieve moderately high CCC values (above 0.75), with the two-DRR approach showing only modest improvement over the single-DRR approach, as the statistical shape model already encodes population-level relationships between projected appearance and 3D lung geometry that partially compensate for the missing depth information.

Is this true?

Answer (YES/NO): YES